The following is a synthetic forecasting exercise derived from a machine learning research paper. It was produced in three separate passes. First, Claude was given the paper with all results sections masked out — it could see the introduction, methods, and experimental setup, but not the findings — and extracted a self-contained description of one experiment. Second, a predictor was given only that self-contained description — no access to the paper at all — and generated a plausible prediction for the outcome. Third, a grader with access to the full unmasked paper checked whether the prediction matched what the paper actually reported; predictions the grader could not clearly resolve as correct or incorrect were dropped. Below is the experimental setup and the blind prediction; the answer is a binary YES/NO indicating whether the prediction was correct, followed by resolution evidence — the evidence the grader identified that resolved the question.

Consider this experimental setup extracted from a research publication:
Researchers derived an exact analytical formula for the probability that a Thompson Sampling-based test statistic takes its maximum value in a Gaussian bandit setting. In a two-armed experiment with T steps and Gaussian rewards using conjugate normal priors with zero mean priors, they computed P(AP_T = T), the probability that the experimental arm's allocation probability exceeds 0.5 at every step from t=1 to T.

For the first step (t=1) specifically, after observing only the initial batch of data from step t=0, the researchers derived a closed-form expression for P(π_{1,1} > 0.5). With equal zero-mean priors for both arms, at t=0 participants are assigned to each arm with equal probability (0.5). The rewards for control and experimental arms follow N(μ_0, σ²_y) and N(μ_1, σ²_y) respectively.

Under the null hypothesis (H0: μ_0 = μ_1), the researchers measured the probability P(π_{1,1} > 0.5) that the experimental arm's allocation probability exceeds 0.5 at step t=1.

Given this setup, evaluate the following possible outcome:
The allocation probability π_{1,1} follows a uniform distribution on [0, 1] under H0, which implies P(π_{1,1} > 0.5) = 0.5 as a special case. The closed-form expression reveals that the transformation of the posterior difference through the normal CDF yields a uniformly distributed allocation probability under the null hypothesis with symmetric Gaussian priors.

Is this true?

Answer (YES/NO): YES